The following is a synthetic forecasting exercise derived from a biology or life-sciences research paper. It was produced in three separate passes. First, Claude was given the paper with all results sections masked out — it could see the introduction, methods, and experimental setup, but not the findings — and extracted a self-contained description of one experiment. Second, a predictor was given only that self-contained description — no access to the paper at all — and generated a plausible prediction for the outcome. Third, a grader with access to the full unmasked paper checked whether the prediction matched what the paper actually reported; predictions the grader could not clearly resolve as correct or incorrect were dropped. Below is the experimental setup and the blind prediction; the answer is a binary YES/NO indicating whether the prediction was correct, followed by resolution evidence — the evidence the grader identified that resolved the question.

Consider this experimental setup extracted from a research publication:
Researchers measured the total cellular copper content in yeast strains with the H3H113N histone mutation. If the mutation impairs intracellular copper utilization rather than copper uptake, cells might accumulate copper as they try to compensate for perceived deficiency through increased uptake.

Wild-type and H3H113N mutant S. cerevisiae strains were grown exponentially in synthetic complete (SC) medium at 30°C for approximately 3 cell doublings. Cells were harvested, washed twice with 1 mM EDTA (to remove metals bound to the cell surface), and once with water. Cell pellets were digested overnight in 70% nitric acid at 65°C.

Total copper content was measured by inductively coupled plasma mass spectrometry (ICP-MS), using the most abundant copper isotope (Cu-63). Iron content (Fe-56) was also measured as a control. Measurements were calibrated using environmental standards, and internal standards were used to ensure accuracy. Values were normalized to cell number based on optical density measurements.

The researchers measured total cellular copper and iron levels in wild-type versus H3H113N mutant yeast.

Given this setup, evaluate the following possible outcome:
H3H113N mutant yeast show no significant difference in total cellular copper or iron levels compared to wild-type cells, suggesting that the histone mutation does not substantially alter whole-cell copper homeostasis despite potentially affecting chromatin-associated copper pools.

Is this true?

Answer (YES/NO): YES